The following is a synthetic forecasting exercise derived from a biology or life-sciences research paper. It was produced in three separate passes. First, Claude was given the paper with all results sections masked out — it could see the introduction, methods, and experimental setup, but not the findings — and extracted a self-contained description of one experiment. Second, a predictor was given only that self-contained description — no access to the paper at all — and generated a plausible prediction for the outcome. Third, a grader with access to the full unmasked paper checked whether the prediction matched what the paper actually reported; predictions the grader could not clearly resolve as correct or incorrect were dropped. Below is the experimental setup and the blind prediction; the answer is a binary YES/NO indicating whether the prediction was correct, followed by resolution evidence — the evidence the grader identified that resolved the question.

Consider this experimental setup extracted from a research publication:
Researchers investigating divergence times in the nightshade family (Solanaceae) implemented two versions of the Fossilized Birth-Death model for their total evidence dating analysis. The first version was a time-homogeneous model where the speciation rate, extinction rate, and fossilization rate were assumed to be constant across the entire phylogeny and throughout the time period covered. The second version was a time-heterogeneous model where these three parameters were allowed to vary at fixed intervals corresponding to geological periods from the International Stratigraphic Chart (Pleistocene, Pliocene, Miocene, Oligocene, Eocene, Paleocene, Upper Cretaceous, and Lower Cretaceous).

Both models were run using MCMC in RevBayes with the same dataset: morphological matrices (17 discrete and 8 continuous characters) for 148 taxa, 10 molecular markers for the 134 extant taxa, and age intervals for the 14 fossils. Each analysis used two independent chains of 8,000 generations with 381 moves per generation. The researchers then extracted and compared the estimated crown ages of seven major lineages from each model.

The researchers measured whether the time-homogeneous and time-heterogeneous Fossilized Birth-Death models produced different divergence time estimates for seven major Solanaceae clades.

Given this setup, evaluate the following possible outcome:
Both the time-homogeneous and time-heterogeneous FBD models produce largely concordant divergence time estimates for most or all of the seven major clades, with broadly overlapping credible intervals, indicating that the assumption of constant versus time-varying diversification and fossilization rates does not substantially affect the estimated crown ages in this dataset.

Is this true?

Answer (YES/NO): YES